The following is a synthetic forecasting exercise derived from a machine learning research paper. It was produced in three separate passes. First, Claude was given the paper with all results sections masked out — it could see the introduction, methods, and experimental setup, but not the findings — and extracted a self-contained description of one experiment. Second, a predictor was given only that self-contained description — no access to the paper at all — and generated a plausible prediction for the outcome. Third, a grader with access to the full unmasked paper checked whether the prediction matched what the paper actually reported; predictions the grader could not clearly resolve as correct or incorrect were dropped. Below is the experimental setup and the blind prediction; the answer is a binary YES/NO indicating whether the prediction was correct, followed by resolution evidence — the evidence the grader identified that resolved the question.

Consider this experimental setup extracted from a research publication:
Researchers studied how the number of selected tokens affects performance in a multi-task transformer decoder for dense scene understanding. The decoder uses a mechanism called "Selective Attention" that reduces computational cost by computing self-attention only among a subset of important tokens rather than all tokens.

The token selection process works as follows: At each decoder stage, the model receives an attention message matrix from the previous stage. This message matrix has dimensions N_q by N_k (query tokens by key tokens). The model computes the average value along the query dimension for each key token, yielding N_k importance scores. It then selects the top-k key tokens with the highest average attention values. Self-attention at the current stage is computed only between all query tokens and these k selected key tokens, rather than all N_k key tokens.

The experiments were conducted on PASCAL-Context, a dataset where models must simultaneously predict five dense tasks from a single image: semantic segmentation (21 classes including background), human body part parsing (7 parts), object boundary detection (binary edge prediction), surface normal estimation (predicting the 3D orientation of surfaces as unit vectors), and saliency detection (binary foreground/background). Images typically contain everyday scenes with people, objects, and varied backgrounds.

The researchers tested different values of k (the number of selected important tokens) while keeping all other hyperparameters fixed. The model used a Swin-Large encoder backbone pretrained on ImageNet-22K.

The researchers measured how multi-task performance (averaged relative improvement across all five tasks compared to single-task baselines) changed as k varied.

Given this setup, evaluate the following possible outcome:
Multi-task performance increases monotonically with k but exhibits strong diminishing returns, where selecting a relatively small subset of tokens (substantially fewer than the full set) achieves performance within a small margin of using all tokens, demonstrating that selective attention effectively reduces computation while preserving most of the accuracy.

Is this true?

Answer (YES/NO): NO